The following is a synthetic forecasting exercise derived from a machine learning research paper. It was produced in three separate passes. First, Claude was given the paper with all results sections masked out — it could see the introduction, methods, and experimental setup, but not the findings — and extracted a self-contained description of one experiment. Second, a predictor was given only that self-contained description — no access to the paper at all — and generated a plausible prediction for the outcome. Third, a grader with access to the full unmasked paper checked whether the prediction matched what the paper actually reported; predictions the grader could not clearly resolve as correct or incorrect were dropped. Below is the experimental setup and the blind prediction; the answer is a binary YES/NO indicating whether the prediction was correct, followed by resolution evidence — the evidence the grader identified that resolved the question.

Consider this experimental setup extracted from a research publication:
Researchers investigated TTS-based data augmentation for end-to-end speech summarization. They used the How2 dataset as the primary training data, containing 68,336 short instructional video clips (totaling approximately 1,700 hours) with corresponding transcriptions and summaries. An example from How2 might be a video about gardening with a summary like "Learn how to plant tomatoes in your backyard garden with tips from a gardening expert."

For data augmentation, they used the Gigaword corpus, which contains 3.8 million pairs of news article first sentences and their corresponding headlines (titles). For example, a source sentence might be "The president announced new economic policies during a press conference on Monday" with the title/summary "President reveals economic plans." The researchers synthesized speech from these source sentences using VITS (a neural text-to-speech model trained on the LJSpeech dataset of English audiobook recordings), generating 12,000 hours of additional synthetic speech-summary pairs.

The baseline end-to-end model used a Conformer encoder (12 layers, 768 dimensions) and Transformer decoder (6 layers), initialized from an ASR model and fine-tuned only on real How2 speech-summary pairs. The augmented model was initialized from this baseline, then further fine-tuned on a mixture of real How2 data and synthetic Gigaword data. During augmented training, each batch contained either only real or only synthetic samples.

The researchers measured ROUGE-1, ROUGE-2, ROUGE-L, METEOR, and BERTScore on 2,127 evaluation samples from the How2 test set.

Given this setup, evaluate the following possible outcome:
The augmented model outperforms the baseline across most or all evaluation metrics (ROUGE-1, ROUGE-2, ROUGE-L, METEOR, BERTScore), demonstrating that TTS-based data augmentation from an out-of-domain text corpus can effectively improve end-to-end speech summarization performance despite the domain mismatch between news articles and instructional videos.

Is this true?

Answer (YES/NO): YES